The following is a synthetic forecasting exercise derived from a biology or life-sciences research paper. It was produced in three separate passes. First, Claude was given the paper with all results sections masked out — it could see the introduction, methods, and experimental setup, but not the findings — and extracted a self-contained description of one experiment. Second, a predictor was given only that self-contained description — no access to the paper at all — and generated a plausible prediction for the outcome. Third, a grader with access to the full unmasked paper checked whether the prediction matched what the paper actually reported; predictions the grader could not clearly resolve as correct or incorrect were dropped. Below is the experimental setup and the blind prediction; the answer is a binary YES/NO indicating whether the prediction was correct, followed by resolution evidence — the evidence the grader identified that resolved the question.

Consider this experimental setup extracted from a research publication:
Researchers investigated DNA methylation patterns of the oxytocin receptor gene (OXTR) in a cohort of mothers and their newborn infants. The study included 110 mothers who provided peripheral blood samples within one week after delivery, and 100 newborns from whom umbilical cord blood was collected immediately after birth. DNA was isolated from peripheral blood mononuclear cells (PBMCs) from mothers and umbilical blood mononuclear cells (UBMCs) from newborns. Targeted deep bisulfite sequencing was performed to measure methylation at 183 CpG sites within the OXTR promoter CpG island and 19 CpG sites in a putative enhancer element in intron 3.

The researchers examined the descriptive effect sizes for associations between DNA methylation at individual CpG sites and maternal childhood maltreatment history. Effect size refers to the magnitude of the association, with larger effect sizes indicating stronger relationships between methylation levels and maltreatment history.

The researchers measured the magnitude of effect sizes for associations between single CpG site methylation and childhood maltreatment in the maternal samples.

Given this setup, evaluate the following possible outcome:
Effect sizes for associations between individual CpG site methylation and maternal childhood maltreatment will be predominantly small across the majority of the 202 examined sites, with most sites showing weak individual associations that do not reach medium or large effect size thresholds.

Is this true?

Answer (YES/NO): YES